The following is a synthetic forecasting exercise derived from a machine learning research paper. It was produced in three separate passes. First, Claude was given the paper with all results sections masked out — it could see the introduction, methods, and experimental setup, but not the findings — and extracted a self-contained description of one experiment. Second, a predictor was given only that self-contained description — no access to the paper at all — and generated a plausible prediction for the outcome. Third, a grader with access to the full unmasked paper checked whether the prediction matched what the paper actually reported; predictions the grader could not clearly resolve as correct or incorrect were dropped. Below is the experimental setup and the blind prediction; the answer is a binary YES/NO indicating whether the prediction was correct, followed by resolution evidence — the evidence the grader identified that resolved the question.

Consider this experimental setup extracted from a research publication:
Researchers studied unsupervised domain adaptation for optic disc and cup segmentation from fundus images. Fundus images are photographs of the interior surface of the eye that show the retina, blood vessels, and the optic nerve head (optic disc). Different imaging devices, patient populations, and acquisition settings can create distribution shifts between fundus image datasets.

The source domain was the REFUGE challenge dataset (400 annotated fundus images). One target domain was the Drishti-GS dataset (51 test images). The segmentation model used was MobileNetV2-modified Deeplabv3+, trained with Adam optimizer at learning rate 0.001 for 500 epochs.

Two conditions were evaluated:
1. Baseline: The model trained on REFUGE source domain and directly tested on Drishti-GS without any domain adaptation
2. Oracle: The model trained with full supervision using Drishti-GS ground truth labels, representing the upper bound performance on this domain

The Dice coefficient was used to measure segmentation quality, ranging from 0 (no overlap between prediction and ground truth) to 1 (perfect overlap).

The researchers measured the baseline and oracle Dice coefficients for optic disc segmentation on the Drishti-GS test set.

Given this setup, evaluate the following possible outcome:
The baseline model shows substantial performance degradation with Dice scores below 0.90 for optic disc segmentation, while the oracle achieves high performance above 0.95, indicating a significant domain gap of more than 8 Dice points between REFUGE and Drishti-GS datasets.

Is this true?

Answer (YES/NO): NO